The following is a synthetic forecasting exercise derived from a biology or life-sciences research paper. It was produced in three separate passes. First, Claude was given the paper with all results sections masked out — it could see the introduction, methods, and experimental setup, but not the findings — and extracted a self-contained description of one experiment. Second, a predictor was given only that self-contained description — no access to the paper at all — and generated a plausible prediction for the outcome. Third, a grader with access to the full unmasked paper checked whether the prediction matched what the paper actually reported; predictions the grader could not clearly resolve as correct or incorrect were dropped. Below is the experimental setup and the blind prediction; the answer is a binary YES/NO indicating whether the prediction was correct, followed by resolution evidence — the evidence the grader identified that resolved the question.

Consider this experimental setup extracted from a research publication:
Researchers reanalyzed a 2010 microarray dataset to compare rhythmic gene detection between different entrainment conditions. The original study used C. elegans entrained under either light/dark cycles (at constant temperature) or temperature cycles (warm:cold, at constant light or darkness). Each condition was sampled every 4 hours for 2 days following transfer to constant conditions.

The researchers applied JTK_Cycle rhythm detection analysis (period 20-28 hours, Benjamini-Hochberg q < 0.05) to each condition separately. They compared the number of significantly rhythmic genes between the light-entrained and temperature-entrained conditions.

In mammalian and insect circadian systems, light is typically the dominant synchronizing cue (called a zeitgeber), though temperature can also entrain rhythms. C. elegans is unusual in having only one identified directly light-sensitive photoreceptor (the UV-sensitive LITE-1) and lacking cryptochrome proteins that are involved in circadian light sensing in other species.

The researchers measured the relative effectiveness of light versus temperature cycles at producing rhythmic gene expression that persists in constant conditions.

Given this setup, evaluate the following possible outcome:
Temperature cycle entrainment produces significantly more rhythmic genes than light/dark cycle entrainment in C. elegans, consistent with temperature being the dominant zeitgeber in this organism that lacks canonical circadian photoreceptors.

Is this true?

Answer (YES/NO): YES